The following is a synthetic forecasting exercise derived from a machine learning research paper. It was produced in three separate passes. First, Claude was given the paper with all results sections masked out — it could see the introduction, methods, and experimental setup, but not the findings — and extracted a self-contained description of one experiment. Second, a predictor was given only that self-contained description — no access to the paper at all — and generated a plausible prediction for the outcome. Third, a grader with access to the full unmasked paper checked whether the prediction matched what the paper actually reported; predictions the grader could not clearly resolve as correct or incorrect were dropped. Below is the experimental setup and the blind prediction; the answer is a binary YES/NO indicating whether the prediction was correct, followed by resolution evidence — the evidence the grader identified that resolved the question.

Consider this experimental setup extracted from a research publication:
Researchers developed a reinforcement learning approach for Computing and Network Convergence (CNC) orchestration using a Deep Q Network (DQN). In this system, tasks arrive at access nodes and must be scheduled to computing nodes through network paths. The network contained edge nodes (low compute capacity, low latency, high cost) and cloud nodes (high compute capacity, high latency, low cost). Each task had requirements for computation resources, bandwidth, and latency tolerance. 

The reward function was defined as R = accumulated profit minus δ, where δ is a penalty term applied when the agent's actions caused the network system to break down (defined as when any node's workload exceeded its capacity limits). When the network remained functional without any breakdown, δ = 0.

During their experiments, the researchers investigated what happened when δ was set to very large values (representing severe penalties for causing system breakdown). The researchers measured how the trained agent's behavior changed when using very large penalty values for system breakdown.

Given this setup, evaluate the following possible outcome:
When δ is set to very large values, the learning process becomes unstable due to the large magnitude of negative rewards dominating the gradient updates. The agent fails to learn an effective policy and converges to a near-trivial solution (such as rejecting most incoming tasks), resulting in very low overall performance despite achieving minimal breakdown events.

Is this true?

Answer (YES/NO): NO